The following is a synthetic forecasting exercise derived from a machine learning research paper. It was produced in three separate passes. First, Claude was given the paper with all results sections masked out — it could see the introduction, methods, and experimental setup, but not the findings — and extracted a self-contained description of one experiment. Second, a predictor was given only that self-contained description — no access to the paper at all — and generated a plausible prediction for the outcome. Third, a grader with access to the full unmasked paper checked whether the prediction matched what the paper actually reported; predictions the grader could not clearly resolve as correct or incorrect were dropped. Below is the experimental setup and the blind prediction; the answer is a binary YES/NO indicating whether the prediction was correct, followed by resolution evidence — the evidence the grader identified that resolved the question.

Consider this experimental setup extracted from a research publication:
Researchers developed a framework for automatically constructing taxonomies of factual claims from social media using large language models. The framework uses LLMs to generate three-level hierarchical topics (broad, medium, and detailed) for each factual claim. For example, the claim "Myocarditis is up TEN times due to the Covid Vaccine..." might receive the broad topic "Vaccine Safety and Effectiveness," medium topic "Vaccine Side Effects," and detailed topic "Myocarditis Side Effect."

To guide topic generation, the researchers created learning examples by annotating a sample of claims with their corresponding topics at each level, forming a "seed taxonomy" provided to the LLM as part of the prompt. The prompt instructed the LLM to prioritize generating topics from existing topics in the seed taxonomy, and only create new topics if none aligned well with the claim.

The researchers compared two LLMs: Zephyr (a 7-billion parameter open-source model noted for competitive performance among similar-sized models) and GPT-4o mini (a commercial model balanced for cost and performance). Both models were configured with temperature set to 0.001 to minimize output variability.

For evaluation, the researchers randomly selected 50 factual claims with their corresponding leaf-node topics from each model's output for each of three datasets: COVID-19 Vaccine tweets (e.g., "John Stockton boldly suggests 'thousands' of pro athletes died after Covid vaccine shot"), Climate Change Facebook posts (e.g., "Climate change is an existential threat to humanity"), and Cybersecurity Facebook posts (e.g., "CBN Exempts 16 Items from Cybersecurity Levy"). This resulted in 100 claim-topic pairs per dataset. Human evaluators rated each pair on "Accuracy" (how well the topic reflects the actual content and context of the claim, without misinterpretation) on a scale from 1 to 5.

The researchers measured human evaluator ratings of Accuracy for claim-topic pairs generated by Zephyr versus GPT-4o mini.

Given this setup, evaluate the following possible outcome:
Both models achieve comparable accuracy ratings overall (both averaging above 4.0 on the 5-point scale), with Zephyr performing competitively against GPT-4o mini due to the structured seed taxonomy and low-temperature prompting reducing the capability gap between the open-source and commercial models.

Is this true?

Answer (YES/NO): NO